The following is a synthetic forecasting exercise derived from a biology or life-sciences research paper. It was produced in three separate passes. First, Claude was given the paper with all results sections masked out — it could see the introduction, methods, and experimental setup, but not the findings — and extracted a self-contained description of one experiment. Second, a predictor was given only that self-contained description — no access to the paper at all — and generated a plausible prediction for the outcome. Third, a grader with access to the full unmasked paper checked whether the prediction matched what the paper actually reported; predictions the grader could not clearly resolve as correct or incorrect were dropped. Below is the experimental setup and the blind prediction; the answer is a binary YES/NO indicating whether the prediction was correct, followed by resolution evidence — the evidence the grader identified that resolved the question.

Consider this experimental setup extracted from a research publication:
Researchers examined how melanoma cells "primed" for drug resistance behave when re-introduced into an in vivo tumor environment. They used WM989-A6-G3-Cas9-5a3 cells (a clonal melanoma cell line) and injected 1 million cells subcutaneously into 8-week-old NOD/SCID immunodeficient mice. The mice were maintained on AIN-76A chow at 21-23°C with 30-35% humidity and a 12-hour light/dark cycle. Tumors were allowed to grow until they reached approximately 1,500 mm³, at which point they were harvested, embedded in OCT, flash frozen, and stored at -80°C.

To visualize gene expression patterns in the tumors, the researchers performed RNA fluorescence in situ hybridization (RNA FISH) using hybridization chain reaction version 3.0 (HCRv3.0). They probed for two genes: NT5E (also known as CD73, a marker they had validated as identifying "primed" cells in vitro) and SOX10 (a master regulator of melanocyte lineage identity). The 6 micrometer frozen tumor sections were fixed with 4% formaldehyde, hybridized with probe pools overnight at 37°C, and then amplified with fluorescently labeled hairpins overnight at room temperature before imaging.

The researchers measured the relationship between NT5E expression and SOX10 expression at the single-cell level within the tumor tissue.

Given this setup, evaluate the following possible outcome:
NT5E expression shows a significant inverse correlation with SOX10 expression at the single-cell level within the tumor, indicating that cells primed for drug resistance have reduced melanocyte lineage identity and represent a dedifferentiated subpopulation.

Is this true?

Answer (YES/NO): NO